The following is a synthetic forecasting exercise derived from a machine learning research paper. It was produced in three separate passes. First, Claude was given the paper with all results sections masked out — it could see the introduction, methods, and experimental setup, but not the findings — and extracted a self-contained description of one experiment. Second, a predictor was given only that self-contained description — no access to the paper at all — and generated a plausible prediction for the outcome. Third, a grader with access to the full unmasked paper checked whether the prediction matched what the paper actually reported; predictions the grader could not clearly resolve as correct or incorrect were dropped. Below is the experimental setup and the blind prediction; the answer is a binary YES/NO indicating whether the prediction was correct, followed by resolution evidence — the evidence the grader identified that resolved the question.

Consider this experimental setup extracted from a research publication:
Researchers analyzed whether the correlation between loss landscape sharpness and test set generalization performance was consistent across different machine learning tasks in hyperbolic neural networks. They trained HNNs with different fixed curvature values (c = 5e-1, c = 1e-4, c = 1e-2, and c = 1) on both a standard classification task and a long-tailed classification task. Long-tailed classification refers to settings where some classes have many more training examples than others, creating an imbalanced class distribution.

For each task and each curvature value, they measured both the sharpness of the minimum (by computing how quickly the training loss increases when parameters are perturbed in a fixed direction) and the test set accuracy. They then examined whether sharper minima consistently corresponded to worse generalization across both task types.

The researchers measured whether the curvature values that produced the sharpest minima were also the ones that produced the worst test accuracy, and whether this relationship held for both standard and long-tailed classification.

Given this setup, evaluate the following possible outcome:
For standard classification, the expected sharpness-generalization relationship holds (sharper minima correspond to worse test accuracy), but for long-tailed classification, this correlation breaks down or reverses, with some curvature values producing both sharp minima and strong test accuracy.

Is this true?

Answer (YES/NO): NO